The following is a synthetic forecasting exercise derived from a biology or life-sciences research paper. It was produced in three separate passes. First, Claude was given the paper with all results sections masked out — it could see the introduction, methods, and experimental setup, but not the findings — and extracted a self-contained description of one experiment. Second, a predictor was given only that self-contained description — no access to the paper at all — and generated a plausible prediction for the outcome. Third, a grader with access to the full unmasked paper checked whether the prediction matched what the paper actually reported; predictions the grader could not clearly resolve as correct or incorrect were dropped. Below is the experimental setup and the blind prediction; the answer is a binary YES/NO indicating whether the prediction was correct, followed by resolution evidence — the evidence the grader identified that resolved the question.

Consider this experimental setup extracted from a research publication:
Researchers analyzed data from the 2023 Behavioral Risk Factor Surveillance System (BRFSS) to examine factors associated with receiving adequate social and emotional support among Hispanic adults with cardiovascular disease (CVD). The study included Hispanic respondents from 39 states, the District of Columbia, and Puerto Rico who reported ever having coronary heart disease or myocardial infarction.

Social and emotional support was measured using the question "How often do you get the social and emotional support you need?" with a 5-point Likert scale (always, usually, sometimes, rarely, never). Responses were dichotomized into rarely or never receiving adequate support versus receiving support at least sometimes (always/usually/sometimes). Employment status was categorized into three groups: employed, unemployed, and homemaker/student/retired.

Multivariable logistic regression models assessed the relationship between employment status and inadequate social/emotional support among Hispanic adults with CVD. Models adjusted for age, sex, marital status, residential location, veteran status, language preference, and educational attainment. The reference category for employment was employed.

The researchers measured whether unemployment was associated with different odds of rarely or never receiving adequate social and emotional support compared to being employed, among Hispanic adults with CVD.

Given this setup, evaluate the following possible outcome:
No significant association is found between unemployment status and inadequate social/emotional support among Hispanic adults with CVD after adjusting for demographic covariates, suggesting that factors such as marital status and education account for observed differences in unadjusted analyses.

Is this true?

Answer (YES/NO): YES